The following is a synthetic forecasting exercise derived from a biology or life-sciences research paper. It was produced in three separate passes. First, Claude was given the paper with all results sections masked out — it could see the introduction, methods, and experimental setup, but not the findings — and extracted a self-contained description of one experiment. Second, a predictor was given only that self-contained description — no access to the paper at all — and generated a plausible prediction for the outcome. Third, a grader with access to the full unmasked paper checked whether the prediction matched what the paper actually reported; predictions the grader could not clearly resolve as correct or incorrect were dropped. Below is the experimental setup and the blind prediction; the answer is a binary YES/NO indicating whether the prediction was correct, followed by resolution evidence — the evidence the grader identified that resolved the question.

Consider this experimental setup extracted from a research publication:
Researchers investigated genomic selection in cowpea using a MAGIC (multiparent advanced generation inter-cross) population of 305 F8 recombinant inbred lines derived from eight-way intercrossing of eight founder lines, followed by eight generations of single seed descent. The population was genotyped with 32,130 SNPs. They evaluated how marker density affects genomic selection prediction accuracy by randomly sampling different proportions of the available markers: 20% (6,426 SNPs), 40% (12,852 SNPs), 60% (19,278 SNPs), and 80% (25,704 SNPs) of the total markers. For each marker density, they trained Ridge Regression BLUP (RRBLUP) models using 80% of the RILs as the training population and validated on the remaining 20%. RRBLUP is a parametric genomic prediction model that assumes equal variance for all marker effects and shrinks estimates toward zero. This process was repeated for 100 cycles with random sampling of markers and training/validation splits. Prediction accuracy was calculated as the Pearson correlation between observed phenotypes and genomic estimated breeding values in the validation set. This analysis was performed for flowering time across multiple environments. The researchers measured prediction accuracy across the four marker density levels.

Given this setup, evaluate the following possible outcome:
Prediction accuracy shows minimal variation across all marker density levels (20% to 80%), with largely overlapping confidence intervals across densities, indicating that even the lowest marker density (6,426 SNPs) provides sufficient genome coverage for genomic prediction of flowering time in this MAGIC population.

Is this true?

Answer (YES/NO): NO